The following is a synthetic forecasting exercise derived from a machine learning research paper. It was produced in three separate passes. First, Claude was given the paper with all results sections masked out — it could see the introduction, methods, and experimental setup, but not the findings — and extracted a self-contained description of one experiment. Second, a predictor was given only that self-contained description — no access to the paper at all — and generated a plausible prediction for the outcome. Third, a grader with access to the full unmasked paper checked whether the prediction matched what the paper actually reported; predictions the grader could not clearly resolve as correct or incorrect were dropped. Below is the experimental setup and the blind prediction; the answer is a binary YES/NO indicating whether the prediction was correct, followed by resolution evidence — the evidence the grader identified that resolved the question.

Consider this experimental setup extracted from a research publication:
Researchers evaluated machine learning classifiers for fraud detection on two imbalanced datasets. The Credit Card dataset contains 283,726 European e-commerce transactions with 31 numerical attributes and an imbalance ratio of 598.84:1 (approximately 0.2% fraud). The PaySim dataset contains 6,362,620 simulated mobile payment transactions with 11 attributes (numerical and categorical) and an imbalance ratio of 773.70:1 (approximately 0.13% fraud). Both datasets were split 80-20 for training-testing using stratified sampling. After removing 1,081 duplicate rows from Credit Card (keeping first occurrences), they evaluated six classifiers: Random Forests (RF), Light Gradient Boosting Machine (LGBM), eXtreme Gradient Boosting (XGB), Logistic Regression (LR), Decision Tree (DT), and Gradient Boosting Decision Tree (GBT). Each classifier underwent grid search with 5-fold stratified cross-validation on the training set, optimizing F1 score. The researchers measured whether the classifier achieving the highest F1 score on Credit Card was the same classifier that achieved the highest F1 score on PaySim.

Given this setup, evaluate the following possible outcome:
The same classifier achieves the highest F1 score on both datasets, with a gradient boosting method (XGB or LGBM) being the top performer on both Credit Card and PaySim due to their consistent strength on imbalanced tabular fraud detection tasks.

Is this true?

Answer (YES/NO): NO